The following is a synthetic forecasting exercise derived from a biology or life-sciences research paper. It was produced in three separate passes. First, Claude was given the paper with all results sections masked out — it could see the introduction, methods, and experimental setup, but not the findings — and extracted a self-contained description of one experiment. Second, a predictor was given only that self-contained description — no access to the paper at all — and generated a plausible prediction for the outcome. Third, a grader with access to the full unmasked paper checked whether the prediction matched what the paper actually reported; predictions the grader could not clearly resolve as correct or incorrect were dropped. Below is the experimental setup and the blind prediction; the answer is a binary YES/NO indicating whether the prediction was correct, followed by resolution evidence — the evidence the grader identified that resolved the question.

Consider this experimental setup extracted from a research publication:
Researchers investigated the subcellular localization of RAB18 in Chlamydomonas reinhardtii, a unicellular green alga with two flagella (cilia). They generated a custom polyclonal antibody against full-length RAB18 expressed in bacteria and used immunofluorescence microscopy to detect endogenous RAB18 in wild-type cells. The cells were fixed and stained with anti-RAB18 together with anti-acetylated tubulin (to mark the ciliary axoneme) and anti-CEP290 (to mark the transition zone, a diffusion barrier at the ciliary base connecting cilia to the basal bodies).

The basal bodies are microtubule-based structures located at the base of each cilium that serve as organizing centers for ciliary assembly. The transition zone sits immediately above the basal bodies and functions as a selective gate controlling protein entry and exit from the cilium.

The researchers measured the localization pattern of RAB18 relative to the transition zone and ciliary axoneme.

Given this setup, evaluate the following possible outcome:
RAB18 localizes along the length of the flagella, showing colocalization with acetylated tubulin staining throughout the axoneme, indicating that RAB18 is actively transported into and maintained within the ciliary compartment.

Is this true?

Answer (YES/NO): NO